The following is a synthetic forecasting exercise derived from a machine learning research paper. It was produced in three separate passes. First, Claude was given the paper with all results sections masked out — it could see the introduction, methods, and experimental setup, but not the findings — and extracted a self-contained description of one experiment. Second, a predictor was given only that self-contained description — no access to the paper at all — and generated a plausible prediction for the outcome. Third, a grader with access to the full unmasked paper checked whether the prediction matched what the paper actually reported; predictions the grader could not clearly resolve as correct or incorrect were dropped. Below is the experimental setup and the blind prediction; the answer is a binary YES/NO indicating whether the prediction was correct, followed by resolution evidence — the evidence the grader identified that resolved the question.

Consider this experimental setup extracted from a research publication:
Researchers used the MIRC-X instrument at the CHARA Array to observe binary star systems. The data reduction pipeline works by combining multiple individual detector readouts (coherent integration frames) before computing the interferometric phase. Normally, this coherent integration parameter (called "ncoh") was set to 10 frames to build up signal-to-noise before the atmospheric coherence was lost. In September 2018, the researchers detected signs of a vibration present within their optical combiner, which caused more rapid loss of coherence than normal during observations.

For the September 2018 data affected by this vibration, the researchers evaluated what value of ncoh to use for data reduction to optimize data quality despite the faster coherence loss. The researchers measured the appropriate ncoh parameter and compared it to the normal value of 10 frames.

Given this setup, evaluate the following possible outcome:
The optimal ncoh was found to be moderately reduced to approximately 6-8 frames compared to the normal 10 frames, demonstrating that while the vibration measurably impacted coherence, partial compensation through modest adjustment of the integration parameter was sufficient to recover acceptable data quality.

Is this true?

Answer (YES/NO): NO